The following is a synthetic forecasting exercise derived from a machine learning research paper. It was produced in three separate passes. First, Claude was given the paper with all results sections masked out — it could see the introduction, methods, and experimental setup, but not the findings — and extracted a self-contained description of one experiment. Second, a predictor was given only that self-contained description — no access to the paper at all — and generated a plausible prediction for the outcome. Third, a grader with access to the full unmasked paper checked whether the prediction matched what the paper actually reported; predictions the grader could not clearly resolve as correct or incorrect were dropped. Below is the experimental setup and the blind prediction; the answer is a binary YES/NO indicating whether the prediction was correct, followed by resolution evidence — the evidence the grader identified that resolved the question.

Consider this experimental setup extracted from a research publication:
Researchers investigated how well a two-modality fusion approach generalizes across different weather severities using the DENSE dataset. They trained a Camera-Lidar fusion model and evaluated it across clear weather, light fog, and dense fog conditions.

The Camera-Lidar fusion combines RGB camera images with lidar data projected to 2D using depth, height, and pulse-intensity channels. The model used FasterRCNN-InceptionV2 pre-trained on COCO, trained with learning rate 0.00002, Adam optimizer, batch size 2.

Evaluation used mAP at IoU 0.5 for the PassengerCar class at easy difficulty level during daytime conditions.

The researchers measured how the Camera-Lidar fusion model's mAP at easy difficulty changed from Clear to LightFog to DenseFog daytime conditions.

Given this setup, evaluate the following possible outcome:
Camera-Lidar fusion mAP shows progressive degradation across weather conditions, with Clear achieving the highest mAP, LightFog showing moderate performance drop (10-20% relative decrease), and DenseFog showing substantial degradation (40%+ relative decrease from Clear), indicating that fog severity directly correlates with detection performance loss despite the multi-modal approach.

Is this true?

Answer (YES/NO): NO